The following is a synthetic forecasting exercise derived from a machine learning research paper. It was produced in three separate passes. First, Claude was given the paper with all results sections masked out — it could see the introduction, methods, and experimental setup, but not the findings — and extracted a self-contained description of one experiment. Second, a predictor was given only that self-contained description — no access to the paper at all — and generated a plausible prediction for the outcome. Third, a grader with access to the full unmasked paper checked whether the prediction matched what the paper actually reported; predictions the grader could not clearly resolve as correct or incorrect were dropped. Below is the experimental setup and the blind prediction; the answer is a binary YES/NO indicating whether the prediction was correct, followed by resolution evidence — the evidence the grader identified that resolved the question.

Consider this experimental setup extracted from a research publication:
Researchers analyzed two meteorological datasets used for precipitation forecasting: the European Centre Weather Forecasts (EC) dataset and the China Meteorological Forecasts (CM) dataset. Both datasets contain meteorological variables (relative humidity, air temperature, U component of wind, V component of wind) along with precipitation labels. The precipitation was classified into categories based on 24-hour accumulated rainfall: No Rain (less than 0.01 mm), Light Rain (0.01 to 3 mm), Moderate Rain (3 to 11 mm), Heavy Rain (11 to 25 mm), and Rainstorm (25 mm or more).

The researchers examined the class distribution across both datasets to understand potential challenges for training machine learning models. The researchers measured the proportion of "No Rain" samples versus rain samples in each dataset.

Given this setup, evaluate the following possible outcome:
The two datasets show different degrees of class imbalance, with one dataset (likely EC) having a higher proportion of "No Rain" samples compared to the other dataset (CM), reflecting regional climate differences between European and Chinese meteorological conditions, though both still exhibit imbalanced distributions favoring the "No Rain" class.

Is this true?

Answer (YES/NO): NO